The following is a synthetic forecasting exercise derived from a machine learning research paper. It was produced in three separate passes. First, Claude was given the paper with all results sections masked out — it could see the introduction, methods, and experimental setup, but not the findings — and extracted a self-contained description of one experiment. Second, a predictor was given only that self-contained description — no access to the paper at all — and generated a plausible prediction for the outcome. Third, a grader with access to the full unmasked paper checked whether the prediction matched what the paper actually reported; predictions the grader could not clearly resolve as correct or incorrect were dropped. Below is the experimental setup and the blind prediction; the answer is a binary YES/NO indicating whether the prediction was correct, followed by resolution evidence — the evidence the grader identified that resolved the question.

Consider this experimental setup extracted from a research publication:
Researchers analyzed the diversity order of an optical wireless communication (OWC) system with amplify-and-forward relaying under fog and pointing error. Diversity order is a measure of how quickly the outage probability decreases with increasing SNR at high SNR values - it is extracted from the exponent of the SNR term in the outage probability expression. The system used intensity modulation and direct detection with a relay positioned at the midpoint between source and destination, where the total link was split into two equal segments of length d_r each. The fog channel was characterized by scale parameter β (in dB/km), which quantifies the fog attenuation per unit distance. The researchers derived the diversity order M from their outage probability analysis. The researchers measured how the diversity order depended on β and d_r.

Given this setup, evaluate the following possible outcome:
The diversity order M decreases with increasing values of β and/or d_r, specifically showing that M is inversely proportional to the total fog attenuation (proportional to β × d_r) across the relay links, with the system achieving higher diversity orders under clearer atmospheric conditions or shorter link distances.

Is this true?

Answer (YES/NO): YES